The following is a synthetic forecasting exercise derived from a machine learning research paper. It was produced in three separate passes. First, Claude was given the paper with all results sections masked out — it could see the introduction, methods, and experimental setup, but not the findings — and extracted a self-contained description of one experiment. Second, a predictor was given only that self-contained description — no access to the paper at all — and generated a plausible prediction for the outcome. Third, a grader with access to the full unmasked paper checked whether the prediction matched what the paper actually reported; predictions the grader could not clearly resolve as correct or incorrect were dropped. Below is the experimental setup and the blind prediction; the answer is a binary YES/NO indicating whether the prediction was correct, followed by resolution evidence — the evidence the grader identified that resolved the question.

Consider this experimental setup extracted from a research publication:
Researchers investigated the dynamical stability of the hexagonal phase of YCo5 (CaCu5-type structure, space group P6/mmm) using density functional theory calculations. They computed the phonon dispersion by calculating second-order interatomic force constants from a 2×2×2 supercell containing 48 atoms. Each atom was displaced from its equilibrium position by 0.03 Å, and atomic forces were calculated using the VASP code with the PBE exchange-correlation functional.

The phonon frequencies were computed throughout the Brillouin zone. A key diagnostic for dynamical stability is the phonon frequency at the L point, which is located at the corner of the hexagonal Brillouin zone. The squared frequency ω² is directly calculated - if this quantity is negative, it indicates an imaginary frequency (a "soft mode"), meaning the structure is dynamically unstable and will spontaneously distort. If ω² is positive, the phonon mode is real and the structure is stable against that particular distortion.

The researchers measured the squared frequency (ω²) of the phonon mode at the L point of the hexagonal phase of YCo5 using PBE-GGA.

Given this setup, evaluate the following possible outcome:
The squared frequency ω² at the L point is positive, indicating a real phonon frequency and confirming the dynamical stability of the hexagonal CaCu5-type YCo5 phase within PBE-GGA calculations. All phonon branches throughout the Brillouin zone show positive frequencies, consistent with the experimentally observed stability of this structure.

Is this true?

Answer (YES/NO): NO